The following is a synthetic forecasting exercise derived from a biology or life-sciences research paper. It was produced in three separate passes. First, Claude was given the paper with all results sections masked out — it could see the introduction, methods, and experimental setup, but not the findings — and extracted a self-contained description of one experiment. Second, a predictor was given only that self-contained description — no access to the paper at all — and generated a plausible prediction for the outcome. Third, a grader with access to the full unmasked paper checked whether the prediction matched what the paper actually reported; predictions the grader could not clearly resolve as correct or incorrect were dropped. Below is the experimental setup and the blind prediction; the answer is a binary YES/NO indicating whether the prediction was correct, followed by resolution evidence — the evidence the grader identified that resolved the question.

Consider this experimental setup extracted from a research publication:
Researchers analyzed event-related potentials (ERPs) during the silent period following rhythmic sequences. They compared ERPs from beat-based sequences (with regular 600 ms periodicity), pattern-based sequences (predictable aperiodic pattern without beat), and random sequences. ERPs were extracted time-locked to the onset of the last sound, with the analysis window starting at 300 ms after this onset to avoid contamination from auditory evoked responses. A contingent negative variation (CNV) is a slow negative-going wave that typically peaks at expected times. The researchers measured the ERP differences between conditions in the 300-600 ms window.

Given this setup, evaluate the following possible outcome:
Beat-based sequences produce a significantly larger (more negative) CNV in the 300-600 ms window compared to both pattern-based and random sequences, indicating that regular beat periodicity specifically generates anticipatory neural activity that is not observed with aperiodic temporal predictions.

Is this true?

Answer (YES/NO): NO